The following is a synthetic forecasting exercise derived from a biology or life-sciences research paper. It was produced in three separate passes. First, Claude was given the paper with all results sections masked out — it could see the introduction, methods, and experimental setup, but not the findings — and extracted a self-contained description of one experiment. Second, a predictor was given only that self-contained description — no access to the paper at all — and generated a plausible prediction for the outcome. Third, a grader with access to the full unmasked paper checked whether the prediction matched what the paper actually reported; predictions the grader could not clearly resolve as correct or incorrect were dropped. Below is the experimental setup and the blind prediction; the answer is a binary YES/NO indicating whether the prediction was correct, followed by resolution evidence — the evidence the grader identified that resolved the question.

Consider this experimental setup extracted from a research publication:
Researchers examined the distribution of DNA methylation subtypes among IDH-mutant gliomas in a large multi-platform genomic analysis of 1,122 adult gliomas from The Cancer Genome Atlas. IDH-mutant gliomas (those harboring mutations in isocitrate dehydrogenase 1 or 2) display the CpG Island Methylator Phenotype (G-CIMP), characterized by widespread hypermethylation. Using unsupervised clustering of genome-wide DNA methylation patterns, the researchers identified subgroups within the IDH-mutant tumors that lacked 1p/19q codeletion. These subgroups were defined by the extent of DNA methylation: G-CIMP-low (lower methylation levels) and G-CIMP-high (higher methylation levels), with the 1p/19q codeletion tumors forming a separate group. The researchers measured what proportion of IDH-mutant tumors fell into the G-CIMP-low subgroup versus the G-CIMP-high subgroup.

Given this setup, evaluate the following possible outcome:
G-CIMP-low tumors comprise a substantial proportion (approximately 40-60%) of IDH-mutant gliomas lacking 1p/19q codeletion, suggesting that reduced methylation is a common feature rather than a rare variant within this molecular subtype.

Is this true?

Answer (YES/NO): NO